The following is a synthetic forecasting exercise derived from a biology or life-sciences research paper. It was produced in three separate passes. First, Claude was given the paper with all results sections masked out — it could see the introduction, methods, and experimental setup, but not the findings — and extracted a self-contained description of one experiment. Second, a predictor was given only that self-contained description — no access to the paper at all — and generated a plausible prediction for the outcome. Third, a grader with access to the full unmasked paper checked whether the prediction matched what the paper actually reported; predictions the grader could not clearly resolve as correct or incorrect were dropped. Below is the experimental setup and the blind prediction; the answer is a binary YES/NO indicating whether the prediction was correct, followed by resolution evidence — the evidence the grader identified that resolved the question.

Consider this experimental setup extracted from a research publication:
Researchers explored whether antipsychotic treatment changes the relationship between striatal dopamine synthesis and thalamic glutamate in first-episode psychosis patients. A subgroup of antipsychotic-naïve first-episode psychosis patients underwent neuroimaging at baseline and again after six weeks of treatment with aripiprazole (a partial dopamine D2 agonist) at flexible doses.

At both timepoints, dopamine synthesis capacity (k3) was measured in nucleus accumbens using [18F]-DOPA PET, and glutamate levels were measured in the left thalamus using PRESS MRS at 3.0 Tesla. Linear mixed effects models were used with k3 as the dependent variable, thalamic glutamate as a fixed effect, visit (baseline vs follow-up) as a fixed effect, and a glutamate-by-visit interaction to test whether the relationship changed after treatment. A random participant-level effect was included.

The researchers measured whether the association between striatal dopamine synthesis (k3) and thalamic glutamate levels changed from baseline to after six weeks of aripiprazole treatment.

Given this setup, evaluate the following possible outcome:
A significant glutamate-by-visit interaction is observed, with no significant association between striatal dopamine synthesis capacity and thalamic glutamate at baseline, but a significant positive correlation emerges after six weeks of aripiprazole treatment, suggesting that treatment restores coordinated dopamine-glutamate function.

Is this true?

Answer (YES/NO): NO